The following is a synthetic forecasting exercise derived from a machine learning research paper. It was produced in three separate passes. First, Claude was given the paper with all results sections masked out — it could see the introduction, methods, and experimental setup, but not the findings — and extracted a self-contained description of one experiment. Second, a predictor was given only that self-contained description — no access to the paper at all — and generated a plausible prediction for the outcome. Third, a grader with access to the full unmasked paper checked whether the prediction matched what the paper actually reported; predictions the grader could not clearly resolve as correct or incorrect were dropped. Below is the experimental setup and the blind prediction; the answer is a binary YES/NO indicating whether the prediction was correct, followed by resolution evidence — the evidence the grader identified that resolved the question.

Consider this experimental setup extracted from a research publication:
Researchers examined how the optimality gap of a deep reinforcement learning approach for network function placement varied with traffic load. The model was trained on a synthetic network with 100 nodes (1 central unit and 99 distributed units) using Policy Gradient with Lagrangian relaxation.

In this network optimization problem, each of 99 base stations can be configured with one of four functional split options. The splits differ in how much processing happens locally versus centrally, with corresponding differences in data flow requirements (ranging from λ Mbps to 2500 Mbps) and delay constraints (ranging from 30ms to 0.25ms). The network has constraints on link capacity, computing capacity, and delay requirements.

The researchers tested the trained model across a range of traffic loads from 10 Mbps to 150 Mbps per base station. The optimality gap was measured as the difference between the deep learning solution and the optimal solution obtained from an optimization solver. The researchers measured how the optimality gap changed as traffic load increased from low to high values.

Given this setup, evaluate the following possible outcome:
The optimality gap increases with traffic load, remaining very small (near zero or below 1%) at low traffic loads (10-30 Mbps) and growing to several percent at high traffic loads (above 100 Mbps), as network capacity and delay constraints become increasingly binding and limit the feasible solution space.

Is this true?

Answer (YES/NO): NO